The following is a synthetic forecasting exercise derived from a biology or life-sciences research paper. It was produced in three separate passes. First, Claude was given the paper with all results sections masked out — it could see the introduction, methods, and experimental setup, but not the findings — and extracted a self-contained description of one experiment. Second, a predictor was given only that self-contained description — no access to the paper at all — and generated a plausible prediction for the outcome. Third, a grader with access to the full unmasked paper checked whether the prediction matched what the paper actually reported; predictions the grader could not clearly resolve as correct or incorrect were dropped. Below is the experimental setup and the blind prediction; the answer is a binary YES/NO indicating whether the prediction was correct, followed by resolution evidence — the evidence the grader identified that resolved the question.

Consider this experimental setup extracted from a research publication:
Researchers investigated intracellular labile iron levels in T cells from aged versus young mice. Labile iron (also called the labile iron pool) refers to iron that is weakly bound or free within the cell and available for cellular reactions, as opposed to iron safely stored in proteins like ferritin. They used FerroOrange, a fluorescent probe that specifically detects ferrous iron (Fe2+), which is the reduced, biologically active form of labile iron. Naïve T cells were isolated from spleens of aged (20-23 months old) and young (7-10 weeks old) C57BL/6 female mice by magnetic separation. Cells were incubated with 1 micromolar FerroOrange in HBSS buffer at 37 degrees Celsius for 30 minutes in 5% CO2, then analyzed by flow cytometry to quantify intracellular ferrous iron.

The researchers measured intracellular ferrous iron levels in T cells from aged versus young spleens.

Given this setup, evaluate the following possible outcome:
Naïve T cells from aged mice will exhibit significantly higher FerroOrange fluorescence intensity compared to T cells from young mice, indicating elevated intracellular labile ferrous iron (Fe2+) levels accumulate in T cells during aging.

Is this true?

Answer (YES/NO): NO